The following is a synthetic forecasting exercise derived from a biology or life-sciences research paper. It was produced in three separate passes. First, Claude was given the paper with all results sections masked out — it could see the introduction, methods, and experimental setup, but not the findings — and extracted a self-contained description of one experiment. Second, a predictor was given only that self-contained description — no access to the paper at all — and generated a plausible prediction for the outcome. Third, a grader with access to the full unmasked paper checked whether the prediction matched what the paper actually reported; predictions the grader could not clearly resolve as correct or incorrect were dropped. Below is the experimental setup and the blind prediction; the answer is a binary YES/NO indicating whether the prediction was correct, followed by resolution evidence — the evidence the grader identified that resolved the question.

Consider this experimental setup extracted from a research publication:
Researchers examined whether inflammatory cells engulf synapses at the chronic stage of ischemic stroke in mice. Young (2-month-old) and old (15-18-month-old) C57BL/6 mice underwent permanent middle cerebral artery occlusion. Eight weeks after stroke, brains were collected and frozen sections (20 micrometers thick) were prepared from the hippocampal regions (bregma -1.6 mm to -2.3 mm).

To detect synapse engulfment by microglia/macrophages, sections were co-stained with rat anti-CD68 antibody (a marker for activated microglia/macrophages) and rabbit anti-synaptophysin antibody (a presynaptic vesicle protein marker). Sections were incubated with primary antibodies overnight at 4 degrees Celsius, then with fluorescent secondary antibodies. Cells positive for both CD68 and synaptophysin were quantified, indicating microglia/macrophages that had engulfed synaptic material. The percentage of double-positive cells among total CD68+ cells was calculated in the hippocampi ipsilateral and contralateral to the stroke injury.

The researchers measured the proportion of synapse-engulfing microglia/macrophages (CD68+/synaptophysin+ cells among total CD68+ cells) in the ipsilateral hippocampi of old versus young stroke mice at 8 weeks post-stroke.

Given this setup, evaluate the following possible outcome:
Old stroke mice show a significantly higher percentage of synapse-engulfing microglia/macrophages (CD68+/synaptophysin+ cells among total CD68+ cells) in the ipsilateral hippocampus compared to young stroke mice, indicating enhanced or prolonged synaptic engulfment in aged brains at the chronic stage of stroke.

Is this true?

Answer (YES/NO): YES